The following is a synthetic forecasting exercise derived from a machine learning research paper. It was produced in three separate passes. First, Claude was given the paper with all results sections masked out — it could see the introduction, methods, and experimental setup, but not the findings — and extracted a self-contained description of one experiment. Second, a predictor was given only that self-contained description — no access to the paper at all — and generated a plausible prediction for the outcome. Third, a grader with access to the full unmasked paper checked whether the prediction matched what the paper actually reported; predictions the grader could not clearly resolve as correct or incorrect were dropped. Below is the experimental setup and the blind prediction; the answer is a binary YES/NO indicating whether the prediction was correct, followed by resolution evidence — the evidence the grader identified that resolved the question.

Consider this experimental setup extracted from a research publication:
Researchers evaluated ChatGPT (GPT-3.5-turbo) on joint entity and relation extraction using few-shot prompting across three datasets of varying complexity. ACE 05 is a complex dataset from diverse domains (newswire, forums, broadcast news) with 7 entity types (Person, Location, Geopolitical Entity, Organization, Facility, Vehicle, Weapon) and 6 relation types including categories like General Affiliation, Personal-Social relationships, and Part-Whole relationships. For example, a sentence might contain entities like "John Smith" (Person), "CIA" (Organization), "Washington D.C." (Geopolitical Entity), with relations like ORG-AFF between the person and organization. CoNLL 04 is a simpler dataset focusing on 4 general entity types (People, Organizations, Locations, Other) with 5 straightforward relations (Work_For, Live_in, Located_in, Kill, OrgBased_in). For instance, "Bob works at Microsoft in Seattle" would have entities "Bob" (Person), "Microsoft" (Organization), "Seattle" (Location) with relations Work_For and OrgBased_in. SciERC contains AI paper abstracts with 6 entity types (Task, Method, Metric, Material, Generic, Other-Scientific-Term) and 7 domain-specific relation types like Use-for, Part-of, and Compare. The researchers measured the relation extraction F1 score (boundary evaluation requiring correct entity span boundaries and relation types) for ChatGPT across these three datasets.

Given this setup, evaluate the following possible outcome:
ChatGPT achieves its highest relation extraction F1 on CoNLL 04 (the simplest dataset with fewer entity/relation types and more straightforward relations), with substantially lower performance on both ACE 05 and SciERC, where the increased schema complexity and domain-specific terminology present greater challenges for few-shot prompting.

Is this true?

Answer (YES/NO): YES